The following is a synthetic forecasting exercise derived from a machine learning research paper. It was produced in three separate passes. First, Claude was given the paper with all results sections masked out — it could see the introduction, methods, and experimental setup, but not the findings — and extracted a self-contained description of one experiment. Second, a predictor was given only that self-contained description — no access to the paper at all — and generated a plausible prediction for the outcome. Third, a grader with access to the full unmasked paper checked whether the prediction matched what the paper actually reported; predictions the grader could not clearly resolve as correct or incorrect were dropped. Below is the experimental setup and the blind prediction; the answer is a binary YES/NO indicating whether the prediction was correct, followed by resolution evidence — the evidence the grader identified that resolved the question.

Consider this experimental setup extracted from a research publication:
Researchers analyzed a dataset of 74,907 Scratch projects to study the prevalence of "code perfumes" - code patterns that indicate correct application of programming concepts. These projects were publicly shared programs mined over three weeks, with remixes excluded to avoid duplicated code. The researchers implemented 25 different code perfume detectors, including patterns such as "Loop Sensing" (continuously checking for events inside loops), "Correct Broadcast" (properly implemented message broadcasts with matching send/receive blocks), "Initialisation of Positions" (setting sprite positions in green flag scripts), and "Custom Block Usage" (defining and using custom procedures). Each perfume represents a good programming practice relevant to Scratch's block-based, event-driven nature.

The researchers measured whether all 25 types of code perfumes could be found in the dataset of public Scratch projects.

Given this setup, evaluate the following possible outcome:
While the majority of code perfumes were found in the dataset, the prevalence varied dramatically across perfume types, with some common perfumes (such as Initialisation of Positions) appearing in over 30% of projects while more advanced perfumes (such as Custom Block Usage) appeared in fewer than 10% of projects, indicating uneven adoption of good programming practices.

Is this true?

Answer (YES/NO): NO